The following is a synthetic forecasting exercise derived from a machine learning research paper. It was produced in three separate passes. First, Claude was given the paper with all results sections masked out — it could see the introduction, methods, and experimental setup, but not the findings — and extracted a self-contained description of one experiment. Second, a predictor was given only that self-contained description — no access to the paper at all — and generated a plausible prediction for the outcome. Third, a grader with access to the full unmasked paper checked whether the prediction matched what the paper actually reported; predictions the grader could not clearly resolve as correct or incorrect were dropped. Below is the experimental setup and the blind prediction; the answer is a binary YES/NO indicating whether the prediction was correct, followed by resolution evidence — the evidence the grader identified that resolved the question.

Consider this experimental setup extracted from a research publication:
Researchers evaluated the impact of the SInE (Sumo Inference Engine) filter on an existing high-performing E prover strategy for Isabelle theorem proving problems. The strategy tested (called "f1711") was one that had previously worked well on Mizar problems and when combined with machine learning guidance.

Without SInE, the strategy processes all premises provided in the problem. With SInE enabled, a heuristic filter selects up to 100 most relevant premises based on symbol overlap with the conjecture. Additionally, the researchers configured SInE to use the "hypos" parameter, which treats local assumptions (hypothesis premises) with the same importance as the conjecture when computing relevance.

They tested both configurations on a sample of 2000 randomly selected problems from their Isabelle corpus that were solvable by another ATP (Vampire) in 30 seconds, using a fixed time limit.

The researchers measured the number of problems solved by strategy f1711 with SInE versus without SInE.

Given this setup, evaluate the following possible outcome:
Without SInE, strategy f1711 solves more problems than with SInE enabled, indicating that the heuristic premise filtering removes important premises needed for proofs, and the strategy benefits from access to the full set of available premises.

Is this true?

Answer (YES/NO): NO